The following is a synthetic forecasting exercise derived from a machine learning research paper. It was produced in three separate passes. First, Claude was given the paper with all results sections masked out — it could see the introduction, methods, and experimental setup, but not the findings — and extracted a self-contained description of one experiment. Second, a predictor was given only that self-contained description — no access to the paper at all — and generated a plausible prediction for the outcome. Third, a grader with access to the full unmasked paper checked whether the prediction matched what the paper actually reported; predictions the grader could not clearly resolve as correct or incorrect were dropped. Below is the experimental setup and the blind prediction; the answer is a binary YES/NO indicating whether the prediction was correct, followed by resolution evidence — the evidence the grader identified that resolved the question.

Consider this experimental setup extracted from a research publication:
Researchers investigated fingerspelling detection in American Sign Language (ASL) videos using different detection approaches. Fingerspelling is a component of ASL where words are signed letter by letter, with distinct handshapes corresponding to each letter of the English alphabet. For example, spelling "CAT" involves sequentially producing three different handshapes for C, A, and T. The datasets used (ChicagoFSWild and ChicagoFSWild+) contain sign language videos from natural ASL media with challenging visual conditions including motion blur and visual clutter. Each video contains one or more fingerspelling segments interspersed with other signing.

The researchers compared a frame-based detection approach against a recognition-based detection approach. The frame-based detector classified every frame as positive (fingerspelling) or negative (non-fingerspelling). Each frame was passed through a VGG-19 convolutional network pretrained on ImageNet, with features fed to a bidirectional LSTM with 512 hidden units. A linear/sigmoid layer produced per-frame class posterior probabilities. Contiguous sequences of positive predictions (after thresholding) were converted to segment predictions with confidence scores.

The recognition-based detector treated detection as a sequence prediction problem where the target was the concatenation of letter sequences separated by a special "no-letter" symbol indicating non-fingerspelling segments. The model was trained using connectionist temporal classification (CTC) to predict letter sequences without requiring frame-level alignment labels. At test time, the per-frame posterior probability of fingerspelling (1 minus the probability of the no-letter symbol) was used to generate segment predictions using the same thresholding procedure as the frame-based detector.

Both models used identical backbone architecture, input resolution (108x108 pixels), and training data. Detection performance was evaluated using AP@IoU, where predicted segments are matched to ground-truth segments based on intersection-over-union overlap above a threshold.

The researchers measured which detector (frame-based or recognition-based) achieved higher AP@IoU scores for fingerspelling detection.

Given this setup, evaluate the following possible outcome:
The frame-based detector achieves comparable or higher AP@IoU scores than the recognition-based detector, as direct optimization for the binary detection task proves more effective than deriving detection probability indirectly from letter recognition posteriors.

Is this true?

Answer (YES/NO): NO